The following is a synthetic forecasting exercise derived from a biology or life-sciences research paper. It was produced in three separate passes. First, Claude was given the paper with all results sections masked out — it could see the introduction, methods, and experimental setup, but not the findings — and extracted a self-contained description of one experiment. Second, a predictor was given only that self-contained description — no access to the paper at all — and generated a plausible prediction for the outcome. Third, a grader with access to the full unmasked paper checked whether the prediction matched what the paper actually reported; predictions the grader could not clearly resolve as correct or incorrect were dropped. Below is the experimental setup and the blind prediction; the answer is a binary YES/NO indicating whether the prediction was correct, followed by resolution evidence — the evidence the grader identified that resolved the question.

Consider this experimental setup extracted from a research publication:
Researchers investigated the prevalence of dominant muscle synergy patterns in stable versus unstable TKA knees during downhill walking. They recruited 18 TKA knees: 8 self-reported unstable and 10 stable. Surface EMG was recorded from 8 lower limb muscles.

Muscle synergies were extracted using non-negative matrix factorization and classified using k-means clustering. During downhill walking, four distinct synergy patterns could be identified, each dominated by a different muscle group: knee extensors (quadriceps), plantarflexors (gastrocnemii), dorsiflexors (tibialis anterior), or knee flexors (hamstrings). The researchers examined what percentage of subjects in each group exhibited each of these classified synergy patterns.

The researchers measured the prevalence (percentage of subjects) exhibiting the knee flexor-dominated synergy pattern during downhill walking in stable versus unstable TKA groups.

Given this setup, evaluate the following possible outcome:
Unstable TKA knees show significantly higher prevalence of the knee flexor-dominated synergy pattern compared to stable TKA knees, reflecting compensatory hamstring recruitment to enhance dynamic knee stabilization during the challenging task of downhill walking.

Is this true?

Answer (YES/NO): NO